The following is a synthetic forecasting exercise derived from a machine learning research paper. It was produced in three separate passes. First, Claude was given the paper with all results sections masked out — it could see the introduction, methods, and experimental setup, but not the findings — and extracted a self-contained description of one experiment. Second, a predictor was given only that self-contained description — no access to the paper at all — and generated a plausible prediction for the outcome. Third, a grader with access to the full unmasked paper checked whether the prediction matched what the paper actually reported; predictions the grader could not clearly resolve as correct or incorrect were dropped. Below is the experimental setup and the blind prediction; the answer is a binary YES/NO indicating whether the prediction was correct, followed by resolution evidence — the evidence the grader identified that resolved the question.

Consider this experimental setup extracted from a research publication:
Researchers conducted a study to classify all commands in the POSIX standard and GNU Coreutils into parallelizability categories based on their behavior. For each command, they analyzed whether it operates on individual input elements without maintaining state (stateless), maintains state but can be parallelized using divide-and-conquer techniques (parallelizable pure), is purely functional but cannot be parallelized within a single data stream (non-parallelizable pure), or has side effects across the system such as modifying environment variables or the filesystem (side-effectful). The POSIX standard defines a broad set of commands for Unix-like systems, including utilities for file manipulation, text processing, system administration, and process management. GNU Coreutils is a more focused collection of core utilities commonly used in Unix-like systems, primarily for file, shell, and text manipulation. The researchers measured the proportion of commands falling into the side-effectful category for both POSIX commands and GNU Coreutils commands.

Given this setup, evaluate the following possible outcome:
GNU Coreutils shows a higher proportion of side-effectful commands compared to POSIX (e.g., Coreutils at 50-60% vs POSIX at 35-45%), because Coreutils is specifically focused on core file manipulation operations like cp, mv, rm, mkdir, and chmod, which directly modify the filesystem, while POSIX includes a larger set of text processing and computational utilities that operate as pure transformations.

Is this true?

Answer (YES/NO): NO